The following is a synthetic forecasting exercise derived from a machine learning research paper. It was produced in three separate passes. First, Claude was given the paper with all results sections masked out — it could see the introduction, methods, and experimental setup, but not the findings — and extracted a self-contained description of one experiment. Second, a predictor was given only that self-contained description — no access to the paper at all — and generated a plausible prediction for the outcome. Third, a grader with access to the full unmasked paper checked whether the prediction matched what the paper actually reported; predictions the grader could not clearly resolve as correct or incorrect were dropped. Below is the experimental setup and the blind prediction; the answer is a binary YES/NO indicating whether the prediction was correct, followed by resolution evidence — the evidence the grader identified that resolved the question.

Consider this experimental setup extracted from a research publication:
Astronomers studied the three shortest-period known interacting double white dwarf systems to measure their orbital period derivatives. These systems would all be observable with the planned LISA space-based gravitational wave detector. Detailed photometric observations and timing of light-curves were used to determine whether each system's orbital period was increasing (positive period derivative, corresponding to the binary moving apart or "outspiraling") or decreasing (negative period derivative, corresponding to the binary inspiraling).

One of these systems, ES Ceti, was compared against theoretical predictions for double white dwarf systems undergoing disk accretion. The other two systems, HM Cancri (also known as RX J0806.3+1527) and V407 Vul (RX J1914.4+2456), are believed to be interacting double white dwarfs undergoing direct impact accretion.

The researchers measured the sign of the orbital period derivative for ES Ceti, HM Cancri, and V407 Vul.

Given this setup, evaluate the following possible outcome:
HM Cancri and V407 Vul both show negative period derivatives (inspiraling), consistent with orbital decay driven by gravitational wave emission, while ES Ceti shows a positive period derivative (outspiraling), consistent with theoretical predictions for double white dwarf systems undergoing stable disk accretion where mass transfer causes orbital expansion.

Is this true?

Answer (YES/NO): YES